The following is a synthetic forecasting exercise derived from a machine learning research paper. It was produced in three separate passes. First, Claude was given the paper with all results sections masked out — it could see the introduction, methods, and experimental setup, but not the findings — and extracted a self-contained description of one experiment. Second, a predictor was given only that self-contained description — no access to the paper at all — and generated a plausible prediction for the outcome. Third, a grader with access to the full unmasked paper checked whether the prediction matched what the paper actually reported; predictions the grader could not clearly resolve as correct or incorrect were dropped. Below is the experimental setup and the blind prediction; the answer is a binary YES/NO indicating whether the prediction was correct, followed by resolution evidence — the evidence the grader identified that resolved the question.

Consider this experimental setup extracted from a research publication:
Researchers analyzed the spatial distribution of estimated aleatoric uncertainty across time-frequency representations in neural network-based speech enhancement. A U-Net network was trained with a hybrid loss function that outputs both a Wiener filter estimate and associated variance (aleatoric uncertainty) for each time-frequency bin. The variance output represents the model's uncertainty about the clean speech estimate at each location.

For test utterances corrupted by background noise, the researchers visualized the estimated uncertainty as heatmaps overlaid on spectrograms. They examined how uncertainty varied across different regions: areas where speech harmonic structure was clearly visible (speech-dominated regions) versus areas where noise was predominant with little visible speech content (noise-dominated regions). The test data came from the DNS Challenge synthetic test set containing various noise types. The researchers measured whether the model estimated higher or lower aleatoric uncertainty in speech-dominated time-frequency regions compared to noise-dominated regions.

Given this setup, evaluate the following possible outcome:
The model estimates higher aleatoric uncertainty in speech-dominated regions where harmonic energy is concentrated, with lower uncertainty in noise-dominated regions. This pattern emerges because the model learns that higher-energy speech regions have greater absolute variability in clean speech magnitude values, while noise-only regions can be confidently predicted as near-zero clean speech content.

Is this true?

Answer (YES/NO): YES